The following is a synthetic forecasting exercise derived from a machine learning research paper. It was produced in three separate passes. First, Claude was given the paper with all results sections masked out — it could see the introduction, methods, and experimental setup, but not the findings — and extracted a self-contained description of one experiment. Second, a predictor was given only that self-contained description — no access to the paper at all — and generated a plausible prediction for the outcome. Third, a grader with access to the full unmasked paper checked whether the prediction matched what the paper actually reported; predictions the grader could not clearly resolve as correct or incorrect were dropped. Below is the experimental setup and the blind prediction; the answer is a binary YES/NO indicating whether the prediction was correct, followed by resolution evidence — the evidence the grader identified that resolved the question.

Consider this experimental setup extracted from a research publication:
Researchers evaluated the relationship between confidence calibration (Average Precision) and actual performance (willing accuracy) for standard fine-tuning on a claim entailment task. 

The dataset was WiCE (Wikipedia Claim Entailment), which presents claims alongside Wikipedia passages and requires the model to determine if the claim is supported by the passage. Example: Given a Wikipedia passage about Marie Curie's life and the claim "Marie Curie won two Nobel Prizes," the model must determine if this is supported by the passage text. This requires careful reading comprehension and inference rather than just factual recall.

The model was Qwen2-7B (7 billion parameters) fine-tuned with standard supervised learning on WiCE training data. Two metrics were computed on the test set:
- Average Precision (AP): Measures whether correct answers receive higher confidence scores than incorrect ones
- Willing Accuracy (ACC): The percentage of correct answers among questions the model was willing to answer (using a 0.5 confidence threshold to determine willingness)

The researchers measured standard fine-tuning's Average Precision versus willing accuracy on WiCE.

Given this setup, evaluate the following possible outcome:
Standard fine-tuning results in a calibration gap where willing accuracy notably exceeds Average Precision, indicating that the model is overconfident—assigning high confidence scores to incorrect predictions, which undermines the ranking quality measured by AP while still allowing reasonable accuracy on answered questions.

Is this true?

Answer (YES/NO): NO